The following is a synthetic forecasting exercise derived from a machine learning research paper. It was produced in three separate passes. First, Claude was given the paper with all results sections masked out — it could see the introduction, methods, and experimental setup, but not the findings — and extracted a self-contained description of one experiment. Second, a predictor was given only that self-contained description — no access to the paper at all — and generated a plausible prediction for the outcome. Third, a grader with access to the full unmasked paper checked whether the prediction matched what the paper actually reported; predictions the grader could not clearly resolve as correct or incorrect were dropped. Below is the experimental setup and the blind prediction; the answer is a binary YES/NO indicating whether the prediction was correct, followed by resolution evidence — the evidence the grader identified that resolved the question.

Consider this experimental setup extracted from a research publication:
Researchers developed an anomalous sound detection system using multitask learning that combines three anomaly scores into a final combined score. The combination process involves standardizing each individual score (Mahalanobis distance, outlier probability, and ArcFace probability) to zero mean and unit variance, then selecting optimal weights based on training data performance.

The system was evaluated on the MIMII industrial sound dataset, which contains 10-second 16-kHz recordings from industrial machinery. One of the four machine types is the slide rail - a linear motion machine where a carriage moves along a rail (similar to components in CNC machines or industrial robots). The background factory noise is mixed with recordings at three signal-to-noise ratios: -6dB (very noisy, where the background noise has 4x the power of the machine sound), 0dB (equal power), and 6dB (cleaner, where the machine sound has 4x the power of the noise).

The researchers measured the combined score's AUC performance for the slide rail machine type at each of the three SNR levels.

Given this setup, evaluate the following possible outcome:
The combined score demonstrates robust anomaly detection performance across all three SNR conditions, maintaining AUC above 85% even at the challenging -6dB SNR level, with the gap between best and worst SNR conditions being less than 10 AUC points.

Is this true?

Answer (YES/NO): YES